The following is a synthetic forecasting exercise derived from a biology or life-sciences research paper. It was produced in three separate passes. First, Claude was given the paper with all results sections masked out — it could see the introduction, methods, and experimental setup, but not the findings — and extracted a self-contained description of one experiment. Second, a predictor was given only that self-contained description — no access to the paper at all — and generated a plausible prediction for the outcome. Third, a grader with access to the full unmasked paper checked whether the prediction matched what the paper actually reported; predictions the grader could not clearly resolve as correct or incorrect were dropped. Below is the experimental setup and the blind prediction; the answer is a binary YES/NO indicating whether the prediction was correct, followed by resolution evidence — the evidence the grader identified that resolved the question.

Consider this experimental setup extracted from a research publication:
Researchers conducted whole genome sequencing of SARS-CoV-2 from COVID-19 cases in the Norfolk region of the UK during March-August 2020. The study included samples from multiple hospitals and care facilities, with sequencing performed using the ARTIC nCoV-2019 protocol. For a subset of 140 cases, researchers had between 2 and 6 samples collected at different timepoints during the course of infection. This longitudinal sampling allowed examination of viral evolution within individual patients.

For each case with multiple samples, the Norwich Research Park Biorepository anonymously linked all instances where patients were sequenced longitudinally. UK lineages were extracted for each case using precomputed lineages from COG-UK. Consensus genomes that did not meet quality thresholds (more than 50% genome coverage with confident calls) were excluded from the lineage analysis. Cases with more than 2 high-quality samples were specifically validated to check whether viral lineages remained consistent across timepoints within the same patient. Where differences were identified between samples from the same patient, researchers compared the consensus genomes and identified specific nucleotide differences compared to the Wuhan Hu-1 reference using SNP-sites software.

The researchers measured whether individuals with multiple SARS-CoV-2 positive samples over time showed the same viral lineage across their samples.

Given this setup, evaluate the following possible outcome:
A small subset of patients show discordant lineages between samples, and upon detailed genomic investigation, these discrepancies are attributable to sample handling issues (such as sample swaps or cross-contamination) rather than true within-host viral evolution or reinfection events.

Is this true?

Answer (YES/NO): NO